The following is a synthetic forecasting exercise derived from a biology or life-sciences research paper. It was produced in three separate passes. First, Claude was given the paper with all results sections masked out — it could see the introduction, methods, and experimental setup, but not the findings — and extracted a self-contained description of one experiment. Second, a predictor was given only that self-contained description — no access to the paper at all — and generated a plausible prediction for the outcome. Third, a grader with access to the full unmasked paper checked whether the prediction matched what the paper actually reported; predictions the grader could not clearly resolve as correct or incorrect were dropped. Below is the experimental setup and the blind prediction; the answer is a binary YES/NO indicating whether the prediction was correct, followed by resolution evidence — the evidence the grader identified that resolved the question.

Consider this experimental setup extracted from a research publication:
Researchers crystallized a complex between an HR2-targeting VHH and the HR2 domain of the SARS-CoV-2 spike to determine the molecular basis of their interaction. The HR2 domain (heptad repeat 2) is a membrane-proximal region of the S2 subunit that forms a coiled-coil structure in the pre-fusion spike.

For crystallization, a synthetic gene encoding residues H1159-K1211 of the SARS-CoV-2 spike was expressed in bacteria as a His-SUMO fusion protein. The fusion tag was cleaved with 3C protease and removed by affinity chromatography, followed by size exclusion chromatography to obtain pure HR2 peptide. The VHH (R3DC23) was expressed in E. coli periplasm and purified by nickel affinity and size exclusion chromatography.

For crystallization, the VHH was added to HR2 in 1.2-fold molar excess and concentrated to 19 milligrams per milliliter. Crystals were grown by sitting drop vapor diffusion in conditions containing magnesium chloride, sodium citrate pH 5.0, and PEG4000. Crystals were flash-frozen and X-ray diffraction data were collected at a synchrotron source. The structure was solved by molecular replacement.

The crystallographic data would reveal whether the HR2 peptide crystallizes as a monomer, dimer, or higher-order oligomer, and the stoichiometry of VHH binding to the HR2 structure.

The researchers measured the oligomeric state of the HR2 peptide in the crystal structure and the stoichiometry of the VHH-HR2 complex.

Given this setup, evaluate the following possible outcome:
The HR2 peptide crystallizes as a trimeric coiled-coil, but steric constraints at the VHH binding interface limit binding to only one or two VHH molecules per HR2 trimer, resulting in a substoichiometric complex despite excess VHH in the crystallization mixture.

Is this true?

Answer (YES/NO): NO